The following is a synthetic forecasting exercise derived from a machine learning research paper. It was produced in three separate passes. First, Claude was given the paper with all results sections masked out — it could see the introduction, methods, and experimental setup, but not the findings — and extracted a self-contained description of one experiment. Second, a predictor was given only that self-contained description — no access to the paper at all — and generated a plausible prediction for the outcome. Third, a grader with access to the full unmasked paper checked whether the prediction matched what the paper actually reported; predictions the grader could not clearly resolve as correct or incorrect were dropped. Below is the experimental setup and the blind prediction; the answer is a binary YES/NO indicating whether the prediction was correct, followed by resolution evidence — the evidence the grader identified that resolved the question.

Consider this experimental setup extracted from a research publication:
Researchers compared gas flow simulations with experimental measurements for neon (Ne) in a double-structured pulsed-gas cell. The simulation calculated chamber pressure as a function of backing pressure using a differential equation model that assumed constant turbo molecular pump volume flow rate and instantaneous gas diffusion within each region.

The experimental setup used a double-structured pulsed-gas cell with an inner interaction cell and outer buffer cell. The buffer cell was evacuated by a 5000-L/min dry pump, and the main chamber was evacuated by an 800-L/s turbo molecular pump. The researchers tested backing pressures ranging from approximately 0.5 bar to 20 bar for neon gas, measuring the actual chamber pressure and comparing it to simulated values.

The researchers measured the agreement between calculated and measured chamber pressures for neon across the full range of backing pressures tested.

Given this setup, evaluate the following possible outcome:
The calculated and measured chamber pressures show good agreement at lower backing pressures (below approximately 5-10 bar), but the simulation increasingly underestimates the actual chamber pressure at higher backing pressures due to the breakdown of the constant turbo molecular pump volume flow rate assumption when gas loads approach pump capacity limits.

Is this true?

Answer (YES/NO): NO